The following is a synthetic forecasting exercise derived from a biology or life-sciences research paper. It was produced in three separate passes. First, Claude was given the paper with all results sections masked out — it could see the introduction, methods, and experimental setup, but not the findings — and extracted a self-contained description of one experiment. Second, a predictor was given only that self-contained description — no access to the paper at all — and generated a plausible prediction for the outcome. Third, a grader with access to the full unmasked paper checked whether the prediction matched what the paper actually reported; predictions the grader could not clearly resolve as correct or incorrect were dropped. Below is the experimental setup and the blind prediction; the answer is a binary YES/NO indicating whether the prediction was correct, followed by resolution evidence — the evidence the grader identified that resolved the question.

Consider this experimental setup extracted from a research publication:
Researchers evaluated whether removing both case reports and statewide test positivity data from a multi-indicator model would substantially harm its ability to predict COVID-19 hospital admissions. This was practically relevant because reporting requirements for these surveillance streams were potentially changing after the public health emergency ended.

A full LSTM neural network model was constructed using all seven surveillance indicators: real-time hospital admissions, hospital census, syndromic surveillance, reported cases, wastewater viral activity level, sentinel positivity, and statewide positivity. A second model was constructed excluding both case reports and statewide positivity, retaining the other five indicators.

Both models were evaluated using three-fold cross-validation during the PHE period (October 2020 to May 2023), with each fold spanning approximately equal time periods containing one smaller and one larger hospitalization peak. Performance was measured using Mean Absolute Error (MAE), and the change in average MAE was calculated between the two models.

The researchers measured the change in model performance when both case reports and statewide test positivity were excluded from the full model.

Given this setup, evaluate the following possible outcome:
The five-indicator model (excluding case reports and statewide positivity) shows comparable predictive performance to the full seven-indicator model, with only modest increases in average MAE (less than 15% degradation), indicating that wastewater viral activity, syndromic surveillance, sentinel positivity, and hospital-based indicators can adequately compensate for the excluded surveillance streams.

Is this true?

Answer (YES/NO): NO